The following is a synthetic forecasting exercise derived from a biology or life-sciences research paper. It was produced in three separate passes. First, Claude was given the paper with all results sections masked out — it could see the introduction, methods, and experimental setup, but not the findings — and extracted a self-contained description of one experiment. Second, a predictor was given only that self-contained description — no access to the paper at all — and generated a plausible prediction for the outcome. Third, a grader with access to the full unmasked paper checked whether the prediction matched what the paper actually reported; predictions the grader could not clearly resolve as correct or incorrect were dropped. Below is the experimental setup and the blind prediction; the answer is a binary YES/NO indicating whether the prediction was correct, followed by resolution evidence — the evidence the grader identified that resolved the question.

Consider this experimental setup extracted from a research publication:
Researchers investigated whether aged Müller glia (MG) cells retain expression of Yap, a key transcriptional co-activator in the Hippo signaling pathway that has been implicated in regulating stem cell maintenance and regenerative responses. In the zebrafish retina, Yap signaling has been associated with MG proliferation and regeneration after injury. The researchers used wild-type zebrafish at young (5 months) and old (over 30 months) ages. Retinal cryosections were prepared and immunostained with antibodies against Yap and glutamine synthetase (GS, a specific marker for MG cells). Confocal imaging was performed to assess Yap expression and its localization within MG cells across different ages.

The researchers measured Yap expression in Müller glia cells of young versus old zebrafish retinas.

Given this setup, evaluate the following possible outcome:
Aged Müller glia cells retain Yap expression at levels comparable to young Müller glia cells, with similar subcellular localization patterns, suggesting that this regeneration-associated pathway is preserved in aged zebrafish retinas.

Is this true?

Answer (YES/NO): YES